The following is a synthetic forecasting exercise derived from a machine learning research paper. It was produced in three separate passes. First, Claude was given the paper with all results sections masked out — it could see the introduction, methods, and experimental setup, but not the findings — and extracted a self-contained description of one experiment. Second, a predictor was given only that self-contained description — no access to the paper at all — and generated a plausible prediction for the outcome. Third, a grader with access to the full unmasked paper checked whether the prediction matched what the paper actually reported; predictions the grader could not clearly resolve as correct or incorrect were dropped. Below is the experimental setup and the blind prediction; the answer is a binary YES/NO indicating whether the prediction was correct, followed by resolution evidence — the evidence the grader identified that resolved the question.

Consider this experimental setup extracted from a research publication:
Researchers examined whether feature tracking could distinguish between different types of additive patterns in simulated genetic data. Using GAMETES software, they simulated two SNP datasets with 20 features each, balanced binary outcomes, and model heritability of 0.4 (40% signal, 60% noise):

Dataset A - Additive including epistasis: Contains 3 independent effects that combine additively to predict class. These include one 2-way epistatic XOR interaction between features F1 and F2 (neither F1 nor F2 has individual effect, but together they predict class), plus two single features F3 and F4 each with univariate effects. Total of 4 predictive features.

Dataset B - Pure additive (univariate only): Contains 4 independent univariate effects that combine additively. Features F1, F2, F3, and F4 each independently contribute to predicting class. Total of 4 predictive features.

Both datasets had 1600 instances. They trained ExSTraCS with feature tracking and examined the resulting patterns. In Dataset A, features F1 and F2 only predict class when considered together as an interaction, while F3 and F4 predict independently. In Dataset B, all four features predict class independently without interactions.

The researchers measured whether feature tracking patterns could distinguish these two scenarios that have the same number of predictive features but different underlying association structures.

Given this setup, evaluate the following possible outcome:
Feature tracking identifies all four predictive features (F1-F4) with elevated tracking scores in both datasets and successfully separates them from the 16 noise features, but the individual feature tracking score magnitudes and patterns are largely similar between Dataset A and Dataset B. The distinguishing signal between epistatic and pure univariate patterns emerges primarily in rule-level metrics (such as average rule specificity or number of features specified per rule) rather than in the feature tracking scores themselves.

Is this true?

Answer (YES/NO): NO